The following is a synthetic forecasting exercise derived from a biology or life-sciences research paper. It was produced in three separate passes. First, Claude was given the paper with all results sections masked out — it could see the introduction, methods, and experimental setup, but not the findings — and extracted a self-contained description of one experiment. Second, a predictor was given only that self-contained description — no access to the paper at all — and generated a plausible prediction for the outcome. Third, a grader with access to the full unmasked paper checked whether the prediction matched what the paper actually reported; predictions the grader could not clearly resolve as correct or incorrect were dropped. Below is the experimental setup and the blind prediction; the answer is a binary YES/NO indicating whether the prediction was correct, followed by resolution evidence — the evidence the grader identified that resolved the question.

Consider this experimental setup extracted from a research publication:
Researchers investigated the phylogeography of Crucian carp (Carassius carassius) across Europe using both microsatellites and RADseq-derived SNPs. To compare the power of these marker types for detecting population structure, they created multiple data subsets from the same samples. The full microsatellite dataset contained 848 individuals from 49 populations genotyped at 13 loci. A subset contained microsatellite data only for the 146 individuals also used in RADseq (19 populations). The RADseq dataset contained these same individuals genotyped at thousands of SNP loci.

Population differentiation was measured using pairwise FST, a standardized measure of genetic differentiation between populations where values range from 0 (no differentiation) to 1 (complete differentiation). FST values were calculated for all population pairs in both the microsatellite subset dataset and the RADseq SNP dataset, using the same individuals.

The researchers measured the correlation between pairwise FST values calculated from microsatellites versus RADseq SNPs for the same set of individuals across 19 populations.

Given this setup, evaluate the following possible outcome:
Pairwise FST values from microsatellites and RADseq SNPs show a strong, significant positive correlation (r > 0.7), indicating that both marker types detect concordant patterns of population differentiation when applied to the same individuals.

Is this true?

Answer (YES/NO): NO